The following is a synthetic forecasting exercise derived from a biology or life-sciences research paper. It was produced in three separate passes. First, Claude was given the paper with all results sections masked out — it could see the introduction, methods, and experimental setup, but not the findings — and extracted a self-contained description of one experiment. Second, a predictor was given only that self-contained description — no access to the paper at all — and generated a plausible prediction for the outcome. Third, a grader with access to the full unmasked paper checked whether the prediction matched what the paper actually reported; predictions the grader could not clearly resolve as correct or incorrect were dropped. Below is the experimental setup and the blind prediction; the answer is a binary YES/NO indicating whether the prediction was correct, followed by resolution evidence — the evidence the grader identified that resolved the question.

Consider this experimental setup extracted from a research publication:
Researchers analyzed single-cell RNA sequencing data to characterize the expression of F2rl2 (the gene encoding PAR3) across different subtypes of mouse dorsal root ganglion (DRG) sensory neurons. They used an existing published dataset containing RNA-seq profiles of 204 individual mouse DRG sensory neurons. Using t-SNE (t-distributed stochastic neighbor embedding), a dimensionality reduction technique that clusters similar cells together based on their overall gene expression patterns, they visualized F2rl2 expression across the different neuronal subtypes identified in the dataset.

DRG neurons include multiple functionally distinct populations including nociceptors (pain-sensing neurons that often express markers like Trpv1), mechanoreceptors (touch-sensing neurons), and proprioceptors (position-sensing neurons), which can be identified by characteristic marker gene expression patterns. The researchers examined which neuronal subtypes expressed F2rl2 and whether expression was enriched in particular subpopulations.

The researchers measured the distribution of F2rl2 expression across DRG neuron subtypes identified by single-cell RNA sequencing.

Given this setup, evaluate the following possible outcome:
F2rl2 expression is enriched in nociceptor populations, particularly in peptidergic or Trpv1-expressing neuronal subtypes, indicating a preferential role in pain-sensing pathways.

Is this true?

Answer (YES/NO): NO